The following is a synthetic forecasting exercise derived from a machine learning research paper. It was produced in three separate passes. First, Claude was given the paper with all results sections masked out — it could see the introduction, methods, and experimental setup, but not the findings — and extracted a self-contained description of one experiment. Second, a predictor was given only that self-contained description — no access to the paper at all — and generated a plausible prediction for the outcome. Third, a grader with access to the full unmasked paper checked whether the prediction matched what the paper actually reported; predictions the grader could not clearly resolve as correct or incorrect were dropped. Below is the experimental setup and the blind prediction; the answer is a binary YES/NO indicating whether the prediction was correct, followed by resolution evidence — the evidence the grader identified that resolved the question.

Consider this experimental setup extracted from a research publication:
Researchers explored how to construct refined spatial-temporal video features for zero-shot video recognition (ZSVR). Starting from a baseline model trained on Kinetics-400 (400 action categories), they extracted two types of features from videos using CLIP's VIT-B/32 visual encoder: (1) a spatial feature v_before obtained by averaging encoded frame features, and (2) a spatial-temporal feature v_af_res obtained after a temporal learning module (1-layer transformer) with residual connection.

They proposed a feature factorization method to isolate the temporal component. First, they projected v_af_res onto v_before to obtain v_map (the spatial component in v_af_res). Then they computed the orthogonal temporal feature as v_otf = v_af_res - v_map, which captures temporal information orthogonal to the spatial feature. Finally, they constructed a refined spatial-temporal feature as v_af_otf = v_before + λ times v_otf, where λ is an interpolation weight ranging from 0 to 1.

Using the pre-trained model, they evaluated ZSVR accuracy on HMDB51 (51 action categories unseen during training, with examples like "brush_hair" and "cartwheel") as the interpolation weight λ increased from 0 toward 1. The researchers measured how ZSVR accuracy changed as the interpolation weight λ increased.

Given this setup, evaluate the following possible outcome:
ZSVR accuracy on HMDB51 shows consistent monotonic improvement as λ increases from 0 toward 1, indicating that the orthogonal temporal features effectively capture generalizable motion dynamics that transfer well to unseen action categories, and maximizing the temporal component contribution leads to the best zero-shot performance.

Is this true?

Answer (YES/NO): NO